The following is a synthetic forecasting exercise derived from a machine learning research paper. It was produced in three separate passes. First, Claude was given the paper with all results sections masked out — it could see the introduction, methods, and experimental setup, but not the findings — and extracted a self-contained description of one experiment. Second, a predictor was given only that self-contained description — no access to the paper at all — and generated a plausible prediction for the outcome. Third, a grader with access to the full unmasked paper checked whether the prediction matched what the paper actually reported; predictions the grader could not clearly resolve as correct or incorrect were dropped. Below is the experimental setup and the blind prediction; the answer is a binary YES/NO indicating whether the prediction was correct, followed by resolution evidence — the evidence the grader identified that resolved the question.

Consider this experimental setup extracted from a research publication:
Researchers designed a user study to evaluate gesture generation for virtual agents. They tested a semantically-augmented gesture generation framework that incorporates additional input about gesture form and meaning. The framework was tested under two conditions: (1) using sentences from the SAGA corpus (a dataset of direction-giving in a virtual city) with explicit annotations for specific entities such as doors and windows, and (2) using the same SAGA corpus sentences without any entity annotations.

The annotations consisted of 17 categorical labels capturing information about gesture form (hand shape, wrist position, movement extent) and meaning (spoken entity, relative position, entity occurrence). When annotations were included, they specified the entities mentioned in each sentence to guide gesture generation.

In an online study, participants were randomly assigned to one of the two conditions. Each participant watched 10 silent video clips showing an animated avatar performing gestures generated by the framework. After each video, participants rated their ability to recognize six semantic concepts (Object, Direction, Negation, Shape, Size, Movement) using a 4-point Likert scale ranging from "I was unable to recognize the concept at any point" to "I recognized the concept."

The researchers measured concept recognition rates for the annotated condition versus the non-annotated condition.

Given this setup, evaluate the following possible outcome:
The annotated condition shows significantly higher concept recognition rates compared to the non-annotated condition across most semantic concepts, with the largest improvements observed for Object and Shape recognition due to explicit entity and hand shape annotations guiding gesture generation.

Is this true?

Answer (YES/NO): NO